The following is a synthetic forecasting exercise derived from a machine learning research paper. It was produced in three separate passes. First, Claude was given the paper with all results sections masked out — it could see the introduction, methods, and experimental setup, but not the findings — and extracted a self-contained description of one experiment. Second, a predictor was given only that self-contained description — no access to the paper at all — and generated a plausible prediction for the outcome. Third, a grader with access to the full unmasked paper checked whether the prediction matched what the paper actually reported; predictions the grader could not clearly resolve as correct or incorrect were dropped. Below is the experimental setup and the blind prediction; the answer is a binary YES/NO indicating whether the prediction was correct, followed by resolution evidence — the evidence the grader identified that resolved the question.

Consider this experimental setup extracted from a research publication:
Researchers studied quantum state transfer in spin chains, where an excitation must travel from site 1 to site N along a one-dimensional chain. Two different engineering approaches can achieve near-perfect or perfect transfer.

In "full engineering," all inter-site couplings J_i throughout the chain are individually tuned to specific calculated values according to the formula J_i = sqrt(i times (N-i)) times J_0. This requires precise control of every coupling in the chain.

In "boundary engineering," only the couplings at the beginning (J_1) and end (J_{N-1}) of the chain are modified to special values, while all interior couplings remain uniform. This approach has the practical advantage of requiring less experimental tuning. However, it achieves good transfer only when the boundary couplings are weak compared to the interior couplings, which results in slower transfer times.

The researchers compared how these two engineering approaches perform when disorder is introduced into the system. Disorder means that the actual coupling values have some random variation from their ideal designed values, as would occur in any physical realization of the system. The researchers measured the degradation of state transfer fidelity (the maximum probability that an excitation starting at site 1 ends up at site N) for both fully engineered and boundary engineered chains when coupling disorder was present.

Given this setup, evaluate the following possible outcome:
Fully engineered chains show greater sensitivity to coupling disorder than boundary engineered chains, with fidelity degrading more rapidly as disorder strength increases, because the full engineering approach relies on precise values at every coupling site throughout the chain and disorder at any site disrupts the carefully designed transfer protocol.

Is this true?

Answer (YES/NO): NO